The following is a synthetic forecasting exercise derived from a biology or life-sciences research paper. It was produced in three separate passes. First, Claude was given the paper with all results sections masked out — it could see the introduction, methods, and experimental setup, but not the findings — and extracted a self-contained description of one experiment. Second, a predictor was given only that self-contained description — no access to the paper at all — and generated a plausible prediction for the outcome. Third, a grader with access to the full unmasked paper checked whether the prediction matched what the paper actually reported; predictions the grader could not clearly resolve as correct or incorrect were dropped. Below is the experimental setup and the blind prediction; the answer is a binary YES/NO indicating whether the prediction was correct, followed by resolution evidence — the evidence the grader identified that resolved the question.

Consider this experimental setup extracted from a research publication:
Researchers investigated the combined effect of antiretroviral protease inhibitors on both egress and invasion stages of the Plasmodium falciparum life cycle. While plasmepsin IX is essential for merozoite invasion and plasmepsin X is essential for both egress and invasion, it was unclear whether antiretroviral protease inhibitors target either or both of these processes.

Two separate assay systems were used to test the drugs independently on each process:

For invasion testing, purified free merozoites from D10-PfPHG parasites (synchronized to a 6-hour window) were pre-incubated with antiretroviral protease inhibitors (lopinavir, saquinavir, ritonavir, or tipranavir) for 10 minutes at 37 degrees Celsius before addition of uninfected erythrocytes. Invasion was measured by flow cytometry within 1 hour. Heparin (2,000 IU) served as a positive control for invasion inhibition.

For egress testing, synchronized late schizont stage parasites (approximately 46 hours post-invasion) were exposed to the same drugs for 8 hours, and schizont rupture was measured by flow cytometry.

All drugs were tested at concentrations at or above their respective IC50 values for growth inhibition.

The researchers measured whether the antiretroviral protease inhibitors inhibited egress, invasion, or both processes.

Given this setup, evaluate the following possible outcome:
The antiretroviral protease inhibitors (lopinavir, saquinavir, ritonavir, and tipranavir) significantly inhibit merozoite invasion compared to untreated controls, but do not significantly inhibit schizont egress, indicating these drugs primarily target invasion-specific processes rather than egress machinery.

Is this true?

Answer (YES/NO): NO